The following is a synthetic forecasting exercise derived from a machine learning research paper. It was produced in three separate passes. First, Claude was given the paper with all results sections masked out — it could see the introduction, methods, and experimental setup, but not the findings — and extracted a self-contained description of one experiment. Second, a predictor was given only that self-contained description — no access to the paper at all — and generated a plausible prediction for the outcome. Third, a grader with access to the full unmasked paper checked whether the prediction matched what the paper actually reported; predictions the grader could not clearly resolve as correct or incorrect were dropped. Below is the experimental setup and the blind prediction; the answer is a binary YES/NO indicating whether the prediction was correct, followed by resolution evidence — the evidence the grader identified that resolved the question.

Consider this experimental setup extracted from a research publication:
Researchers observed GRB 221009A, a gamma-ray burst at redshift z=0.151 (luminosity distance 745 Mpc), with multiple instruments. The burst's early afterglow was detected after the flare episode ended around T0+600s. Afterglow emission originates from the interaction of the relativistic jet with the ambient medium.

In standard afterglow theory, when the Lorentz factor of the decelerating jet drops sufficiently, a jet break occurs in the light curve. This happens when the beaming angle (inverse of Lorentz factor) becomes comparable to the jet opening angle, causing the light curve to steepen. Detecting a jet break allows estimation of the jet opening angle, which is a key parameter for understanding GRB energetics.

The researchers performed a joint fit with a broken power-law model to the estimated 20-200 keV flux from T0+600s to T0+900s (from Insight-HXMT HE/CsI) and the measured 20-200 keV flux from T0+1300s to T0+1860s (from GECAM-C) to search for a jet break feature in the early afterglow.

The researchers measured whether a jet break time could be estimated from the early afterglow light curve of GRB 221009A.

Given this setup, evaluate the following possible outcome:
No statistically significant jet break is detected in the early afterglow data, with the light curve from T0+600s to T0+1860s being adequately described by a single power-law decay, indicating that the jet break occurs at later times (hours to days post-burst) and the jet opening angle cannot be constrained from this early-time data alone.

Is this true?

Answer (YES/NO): NO